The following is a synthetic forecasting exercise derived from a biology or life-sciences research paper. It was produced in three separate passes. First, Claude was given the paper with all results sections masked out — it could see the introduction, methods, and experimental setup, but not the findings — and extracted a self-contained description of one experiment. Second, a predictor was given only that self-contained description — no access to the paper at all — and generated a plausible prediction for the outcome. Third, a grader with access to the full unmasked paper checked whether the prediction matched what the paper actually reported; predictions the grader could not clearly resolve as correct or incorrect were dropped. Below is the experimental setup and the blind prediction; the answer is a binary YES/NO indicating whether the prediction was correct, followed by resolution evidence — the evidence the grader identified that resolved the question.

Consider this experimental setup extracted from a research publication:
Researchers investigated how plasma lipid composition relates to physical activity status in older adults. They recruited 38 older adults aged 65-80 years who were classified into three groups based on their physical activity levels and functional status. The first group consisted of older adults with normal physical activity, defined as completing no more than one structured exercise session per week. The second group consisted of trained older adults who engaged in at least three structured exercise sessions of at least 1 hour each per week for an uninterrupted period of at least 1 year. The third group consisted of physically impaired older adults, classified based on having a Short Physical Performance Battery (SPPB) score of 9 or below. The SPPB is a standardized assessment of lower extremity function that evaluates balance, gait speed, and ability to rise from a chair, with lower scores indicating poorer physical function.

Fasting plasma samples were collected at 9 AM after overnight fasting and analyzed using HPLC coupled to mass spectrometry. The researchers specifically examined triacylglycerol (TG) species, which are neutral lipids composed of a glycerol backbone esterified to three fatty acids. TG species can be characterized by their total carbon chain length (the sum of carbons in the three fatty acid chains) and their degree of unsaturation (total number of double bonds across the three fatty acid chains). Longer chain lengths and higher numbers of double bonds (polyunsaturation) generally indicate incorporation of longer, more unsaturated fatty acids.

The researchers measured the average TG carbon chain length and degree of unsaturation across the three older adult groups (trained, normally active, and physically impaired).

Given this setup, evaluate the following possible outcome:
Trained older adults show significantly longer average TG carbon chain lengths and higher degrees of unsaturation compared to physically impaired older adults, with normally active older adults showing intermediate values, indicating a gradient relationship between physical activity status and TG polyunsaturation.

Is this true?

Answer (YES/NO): NO